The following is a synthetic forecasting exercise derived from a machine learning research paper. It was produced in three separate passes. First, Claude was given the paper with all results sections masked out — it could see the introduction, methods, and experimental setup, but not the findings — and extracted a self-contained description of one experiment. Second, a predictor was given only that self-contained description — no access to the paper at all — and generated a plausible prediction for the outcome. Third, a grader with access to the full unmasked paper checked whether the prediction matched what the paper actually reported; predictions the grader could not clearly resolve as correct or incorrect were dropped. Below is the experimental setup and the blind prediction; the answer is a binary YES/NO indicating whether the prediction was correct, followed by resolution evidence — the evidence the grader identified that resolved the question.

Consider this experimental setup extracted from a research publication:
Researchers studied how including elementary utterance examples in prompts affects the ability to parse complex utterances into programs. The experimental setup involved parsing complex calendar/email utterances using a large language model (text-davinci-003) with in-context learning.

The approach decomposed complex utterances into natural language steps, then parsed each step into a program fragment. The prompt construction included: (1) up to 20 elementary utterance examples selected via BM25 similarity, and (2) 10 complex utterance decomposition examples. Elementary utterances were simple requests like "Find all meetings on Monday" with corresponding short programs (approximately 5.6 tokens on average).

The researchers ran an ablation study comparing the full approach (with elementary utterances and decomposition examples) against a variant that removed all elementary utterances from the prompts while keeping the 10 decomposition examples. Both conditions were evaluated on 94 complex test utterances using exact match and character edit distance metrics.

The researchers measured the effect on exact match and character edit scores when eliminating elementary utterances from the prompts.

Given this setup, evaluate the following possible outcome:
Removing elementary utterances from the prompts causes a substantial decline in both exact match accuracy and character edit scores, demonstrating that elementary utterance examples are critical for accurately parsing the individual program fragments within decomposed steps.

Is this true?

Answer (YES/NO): YES